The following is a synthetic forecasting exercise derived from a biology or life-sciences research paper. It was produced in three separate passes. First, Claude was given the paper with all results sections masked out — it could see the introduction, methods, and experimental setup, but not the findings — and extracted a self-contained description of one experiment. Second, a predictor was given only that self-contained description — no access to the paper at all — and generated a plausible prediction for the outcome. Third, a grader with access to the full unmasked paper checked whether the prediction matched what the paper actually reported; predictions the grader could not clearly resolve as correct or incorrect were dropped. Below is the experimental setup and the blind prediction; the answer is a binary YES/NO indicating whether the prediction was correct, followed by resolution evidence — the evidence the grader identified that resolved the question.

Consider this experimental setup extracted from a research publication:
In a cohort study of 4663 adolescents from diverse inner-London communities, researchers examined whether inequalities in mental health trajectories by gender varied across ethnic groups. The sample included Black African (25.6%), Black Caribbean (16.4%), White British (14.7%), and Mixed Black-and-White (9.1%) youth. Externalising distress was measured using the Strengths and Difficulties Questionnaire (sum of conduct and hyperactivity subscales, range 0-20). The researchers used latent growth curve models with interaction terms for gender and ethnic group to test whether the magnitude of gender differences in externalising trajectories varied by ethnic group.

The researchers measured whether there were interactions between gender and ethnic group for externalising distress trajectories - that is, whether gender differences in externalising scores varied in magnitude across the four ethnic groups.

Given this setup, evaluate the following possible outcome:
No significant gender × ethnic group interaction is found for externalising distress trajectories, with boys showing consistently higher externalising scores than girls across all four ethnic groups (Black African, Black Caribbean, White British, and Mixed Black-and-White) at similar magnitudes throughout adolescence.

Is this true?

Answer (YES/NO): NO